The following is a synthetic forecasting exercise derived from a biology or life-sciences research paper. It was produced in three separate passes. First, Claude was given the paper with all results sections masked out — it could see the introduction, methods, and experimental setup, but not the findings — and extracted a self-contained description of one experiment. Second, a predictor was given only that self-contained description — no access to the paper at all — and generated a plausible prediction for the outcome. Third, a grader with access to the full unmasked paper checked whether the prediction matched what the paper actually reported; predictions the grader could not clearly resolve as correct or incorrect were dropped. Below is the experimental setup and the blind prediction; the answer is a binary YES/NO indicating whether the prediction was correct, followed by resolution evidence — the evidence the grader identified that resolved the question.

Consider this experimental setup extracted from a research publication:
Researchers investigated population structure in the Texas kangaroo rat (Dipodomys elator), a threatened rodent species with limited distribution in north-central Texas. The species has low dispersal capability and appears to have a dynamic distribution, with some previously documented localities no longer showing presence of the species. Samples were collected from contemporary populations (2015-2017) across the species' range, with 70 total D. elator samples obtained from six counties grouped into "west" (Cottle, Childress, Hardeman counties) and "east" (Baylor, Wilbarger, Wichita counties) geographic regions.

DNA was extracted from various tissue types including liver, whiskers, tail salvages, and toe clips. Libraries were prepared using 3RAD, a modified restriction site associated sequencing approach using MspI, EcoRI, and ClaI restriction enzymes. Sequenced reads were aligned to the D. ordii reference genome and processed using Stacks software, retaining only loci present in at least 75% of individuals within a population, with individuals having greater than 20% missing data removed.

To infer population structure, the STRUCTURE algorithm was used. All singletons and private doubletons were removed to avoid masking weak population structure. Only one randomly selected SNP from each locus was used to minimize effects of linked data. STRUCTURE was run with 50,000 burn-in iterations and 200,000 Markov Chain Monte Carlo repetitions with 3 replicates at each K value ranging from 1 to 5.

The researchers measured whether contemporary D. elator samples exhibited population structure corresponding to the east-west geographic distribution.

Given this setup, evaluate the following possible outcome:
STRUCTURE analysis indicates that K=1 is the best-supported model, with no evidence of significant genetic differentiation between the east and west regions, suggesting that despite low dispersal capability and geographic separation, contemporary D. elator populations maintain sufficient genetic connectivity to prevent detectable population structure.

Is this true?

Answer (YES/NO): NO